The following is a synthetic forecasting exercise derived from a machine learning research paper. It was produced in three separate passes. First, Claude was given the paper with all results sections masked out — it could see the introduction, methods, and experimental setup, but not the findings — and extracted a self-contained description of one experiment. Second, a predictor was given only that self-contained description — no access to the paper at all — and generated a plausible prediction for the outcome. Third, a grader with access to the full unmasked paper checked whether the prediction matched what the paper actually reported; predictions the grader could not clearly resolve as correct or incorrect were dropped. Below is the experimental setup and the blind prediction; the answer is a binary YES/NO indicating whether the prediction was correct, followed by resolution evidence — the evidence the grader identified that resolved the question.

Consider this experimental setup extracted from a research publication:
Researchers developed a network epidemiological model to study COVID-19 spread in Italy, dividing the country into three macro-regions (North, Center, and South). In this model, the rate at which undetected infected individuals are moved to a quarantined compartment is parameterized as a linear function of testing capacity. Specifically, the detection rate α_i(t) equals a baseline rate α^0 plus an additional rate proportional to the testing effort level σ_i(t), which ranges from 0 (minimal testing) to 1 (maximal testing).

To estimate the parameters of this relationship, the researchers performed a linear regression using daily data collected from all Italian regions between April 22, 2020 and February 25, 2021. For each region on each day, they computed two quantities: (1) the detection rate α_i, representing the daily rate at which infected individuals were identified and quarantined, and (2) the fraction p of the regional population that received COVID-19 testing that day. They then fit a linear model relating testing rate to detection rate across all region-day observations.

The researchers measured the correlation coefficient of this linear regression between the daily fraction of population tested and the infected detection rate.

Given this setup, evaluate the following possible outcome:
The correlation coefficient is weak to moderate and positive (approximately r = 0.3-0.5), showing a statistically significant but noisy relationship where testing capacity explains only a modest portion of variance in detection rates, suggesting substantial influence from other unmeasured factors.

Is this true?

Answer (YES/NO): YES